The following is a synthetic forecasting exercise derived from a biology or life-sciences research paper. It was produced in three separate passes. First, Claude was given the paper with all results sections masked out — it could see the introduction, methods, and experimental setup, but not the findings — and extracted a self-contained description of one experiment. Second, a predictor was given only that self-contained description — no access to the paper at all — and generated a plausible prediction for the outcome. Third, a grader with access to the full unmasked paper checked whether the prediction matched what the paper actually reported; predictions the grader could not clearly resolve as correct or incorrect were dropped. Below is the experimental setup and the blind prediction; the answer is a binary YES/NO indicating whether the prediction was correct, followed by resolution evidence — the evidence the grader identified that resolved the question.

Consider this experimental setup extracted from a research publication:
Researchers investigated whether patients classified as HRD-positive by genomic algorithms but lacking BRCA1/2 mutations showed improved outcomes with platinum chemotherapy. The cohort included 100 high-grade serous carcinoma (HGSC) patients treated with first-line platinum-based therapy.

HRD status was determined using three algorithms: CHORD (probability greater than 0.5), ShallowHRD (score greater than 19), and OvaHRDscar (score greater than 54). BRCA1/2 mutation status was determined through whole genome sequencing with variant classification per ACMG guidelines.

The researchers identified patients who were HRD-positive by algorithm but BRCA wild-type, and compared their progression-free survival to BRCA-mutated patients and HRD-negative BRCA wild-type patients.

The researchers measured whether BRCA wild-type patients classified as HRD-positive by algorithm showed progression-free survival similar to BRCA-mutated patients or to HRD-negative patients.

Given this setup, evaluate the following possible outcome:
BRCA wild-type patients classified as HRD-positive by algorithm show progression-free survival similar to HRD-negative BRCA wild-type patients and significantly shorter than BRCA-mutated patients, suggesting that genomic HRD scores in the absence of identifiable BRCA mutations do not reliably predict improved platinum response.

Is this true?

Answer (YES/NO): NO